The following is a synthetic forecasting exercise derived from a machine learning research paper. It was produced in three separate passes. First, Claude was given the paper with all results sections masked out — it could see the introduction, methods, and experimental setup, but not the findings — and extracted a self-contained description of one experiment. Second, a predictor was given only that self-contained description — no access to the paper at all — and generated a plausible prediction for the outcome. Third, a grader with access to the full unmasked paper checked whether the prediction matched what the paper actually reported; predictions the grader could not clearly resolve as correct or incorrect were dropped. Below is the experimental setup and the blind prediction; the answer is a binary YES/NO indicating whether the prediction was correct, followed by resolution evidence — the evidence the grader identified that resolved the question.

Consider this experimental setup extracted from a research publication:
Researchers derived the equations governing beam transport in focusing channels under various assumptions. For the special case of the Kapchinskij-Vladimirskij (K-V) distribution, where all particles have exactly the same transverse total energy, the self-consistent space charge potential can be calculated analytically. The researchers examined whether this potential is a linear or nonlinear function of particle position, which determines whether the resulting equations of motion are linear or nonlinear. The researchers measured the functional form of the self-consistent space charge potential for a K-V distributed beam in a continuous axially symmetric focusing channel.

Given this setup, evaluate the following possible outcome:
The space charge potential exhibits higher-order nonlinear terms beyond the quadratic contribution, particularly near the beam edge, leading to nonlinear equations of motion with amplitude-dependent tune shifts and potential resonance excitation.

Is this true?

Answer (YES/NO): NO